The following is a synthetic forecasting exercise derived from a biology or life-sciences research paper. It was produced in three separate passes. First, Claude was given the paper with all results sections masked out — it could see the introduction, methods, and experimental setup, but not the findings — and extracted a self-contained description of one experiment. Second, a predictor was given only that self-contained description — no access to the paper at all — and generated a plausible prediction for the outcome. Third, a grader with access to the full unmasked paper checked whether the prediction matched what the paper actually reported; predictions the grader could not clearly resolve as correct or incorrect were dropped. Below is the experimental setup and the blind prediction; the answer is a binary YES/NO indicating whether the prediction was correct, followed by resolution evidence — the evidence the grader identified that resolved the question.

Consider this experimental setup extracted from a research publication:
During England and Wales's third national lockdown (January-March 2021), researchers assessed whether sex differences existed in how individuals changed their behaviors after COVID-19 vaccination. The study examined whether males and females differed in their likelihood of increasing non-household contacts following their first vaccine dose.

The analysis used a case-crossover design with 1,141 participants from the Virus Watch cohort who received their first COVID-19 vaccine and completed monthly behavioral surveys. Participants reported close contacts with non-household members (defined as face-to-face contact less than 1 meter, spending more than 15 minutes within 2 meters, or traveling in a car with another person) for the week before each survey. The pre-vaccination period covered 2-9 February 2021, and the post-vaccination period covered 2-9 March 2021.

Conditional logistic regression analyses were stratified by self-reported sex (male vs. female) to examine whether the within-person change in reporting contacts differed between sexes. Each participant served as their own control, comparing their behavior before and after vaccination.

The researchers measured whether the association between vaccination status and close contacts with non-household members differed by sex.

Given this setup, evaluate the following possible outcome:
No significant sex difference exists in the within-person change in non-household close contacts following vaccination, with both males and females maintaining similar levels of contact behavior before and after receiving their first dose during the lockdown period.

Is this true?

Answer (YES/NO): NO